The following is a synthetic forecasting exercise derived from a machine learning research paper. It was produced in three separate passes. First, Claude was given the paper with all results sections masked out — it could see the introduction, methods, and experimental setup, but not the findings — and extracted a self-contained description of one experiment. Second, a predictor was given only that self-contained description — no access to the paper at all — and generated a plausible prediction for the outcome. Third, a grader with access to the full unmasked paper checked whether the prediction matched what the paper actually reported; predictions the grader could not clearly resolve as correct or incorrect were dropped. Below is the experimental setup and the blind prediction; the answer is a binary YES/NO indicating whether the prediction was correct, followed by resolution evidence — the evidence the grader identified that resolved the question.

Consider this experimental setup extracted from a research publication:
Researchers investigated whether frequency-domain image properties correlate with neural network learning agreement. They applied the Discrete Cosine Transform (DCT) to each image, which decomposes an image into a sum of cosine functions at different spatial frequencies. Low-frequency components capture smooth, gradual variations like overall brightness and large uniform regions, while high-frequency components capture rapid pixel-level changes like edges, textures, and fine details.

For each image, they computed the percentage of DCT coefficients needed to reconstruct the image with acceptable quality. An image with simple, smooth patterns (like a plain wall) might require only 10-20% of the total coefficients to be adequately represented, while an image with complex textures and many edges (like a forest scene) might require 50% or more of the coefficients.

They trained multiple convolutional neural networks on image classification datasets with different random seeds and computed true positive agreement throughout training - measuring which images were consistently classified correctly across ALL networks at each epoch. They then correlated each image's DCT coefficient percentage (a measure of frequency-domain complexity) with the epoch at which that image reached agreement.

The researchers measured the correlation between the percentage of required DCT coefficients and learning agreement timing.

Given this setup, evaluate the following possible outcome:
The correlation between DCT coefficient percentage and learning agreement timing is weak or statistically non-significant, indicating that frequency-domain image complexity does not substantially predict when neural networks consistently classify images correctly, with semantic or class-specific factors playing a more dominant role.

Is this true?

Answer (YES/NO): NO